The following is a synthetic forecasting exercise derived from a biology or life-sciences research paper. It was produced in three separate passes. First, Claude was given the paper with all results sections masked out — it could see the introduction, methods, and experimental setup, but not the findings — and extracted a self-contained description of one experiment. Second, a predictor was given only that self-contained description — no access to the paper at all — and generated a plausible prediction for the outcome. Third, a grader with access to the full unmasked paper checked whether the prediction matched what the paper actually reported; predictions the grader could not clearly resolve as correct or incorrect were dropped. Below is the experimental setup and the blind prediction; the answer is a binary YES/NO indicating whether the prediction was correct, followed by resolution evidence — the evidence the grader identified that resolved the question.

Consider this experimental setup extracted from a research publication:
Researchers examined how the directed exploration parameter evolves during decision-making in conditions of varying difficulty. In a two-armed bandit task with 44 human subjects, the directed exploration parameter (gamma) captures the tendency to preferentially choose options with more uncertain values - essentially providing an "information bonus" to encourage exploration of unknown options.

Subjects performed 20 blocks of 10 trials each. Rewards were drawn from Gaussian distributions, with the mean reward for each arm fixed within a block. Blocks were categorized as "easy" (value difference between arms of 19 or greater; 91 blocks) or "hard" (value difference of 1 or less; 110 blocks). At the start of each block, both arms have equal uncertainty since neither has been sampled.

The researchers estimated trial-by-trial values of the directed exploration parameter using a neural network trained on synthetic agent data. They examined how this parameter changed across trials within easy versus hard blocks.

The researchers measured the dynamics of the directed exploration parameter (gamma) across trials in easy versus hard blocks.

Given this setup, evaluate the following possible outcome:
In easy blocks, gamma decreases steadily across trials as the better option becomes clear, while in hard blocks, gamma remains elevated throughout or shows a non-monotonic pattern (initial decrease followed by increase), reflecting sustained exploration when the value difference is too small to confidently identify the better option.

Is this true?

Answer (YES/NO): YES